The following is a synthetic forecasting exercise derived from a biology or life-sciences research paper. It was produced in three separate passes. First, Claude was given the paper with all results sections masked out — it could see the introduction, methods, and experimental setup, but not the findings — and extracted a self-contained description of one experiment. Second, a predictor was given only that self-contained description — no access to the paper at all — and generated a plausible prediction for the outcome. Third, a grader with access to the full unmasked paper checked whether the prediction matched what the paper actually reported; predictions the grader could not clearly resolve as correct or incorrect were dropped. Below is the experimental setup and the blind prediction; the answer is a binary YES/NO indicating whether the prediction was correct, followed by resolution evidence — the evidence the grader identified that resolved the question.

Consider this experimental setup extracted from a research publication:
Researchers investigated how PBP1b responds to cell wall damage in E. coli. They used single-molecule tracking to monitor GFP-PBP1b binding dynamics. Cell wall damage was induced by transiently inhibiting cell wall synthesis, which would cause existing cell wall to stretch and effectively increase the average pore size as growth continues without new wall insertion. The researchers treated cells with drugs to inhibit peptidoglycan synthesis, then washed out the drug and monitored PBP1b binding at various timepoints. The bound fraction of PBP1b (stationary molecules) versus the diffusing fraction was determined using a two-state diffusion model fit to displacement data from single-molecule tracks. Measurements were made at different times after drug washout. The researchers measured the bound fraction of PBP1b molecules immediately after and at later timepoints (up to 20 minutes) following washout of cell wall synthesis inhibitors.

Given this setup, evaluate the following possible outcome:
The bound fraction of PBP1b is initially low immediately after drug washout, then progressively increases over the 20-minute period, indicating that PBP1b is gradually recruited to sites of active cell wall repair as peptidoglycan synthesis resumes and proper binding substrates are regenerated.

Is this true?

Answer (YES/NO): NO